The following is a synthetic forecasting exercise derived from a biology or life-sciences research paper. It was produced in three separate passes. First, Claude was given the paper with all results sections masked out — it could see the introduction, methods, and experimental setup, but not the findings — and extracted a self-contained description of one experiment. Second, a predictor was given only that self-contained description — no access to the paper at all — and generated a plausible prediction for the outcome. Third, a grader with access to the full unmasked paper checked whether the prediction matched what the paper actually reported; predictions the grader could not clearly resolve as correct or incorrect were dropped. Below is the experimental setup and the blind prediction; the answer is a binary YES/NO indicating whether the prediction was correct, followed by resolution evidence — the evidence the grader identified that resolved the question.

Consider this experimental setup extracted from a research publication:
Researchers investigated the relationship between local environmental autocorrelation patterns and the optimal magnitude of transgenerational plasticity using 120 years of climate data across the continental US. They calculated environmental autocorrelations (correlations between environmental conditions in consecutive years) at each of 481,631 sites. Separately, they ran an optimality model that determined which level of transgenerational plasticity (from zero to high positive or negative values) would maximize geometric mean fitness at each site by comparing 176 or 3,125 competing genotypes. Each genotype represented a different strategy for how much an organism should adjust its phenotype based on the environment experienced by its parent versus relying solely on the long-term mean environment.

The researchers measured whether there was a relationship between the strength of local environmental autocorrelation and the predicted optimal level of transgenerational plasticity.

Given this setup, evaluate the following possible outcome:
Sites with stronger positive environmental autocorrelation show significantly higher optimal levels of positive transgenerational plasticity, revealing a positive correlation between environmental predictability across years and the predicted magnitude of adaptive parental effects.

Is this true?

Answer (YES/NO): YES